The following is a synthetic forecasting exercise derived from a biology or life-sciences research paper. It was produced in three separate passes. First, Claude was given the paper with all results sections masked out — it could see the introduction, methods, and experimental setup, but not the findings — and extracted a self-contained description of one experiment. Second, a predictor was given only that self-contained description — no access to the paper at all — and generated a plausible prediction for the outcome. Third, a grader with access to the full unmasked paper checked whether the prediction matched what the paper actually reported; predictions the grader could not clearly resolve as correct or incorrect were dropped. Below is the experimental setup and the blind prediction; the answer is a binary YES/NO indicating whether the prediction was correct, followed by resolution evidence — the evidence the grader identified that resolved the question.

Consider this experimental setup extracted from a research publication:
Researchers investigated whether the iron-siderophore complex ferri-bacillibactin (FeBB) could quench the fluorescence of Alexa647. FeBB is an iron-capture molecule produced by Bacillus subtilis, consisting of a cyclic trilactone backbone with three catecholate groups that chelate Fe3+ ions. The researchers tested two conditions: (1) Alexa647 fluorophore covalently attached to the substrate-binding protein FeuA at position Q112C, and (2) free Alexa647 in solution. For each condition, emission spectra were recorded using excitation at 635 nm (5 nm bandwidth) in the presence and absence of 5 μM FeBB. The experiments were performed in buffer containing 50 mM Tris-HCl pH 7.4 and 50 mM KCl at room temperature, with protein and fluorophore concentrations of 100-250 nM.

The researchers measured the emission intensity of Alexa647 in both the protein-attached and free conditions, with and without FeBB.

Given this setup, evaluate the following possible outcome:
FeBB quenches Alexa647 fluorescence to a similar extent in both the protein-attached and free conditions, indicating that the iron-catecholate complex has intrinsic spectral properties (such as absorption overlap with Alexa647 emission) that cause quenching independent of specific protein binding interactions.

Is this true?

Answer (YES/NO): NO